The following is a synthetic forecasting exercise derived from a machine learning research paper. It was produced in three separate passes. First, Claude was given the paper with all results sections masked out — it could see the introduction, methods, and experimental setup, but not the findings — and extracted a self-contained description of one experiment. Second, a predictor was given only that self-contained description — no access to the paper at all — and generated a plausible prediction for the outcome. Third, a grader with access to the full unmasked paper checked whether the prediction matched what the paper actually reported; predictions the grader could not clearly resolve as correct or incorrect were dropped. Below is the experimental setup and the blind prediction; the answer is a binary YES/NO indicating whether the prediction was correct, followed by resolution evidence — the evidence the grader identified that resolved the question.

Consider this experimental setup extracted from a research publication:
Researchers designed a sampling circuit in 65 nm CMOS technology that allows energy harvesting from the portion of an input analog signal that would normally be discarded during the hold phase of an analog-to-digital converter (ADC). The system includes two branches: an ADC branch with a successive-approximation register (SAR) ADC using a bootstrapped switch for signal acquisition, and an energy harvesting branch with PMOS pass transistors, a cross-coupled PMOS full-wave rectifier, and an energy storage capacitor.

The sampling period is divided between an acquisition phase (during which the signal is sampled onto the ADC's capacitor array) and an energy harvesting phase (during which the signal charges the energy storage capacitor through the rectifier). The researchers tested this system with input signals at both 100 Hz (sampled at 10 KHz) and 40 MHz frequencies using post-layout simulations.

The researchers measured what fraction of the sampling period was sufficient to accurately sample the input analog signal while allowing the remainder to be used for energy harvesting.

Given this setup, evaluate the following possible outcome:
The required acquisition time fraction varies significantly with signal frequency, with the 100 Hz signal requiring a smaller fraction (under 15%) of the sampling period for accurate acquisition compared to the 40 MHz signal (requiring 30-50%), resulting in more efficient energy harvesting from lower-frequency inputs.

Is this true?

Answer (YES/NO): NO